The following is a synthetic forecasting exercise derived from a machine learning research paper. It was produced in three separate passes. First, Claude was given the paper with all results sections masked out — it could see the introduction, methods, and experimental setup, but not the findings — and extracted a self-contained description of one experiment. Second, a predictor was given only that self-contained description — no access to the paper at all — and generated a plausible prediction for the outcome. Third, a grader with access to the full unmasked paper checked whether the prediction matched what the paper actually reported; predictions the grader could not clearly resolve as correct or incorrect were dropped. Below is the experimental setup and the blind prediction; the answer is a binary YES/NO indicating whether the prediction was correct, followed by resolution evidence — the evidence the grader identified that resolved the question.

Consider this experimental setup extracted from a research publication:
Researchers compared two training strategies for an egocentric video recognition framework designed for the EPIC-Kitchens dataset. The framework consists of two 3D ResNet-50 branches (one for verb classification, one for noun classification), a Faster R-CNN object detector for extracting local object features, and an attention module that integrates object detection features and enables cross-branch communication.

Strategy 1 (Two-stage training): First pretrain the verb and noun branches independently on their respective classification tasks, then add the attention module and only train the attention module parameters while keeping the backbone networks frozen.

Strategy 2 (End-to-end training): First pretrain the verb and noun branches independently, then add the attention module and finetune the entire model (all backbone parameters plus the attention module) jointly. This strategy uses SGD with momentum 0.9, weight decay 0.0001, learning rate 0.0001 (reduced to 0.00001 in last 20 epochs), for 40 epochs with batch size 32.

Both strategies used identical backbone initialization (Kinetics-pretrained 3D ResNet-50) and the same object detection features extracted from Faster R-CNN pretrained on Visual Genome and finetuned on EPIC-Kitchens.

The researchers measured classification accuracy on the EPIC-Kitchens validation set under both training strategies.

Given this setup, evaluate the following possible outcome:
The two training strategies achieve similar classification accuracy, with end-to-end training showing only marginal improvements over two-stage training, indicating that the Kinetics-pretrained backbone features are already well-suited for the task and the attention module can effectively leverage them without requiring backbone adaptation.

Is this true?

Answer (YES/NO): NO